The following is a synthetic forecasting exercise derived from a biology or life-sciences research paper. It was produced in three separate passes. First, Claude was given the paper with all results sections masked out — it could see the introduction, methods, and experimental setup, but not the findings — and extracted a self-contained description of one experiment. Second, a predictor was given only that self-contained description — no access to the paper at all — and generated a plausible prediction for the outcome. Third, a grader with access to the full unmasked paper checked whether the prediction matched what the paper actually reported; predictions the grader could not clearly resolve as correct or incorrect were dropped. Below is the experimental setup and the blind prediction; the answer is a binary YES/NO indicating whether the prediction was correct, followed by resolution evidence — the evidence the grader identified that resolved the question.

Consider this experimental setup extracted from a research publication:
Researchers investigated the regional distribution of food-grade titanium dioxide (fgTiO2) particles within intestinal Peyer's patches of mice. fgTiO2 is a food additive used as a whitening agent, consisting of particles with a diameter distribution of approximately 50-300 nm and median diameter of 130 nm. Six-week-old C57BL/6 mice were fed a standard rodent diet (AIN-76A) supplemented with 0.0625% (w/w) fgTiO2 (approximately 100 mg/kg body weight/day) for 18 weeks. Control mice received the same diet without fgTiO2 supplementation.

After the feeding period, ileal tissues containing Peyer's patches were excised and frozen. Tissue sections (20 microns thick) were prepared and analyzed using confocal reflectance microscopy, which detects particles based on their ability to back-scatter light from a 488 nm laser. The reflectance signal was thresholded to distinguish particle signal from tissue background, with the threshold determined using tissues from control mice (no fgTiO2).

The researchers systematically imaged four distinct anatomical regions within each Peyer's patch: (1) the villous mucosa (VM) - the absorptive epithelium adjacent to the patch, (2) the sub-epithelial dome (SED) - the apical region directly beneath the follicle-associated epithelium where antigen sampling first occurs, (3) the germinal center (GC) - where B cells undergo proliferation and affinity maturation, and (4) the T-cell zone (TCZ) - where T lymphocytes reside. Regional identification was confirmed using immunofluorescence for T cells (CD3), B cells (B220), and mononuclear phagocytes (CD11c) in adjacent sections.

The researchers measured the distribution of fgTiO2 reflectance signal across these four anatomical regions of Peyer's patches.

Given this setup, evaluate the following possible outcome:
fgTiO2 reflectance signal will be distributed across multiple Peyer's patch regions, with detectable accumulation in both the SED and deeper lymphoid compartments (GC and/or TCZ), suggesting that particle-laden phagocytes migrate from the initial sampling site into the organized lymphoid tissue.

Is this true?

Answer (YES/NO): NO